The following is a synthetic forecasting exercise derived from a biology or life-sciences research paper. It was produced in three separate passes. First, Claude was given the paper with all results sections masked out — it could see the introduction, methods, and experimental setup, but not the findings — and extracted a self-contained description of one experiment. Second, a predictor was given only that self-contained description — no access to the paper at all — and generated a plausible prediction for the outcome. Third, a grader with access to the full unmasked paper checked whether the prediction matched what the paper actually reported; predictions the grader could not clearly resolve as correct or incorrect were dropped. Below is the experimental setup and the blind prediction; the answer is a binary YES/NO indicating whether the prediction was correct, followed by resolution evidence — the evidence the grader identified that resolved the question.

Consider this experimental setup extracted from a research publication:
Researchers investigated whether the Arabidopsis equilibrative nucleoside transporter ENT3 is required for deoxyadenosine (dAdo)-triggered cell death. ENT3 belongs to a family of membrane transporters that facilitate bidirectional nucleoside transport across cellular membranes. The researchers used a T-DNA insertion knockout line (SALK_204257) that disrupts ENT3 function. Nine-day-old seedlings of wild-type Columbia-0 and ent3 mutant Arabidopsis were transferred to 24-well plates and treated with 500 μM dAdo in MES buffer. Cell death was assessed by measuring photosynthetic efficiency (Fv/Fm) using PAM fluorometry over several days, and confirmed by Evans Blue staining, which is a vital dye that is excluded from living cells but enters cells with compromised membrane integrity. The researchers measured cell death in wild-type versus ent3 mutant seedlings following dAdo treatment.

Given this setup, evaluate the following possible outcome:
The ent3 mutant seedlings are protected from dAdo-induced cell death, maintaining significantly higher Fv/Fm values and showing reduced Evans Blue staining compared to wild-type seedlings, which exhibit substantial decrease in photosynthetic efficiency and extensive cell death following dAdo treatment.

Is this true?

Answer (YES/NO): YES